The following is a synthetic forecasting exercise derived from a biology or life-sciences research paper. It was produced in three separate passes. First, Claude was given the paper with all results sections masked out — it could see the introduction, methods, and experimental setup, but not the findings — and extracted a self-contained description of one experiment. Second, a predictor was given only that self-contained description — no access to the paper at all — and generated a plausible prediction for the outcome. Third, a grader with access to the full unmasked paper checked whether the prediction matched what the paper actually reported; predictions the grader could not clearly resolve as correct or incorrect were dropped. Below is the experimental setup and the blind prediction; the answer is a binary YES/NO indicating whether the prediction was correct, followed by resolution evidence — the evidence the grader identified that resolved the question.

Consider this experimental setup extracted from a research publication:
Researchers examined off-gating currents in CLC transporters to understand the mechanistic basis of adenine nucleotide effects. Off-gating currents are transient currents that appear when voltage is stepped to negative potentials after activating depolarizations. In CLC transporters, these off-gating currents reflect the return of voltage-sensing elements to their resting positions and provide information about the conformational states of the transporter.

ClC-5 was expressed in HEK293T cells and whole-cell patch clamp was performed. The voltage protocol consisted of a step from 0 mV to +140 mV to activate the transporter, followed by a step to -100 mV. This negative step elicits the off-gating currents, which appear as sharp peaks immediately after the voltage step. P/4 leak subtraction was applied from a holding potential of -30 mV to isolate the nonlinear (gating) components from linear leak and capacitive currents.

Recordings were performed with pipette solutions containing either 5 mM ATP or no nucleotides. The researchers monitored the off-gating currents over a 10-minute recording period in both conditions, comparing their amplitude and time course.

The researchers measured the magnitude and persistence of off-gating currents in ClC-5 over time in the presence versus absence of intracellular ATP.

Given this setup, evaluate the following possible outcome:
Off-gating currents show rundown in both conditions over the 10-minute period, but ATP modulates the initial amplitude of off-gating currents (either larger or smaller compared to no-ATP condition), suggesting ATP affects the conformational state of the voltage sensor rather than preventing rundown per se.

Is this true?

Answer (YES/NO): NO